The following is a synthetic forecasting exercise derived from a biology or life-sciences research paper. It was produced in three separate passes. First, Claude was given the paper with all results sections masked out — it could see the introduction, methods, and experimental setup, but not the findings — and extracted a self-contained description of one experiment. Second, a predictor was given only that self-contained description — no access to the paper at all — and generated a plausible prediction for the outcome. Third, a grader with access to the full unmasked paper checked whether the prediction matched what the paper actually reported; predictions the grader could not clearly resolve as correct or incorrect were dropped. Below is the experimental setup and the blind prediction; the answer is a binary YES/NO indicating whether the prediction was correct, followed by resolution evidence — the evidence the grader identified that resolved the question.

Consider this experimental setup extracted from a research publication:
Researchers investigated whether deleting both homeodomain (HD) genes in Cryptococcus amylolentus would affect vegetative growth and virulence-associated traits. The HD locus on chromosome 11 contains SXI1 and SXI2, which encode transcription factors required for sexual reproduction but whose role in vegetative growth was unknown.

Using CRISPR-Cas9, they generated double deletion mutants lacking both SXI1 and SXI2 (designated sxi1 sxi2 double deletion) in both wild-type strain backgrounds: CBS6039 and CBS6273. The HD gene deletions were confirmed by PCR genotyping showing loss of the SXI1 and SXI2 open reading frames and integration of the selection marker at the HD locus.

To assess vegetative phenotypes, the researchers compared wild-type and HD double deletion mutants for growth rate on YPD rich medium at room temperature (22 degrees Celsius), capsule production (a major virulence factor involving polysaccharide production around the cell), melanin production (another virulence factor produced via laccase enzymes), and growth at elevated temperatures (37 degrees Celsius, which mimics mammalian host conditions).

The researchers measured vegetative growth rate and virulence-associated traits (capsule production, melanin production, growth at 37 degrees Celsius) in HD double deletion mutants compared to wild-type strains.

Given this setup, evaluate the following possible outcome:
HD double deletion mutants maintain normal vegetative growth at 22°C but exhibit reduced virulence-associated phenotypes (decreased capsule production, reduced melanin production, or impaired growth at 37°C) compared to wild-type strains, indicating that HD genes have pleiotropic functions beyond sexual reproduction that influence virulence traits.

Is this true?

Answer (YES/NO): NO